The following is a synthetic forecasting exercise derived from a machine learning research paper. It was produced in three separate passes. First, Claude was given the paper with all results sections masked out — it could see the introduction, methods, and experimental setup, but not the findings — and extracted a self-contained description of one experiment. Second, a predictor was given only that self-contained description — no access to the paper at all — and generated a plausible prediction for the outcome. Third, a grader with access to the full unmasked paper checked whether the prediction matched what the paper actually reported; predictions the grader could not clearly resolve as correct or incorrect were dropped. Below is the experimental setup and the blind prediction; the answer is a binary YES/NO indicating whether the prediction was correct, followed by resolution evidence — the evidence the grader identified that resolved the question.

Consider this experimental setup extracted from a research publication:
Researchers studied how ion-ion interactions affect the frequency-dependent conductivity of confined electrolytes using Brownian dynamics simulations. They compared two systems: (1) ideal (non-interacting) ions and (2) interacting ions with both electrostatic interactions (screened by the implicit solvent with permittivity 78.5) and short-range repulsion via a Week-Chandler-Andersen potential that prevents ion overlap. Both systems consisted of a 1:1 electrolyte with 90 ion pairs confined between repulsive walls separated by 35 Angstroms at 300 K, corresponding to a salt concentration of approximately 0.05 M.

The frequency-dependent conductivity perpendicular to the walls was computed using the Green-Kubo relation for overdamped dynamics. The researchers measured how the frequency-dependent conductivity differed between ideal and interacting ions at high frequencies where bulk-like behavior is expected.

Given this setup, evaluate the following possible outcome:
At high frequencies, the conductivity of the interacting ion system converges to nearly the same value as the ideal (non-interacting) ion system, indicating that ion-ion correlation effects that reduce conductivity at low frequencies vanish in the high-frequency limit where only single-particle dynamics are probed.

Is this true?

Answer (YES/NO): YES